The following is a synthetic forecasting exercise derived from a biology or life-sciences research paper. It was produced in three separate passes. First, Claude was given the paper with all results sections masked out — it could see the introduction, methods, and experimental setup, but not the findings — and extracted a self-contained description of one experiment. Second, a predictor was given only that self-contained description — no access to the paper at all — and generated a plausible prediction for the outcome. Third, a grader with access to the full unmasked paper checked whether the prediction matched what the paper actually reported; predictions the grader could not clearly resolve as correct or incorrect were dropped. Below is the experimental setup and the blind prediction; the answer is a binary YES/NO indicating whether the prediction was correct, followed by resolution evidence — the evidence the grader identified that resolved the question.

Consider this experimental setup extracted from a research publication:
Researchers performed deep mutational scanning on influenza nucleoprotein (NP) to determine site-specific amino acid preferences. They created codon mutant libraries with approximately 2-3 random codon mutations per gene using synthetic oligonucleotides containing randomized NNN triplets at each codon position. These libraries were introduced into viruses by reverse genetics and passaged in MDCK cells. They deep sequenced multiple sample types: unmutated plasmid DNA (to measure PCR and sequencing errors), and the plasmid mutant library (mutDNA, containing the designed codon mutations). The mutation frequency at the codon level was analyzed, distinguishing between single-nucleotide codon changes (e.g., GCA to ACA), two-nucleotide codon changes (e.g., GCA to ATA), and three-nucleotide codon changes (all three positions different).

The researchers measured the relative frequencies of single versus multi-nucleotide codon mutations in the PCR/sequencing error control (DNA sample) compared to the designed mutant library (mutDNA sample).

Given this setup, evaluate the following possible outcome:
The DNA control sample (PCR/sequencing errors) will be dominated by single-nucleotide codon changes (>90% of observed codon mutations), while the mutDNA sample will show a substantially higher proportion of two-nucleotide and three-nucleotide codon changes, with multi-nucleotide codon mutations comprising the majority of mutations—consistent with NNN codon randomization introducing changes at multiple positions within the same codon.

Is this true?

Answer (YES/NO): YES